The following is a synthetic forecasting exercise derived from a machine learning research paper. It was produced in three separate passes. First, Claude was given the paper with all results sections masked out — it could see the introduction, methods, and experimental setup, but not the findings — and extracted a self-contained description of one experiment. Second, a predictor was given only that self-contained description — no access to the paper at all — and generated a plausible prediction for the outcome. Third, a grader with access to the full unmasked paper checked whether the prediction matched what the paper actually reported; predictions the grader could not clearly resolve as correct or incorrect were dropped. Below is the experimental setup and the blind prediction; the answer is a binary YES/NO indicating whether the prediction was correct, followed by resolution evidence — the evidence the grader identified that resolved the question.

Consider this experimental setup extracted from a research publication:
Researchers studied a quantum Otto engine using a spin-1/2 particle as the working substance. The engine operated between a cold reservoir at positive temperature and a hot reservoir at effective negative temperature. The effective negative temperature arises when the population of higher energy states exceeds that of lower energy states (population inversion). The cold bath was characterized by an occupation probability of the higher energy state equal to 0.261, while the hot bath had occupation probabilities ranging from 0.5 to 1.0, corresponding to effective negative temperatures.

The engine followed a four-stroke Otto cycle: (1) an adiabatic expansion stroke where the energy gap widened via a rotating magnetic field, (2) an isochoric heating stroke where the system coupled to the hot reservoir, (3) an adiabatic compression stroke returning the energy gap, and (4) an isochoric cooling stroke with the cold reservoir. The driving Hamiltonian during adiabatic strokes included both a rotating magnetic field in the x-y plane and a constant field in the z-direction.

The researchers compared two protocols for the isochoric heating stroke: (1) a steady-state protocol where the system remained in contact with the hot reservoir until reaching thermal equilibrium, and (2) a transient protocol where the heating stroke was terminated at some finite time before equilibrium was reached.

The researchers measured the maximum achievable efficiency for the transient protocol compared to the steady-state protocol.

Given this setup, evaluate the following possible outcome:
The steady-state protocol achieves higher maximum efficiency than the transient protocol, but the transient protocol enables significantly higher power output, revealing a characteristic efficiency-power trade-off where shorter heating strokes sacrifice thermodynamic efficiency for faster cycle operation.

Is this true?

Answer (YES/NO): NO